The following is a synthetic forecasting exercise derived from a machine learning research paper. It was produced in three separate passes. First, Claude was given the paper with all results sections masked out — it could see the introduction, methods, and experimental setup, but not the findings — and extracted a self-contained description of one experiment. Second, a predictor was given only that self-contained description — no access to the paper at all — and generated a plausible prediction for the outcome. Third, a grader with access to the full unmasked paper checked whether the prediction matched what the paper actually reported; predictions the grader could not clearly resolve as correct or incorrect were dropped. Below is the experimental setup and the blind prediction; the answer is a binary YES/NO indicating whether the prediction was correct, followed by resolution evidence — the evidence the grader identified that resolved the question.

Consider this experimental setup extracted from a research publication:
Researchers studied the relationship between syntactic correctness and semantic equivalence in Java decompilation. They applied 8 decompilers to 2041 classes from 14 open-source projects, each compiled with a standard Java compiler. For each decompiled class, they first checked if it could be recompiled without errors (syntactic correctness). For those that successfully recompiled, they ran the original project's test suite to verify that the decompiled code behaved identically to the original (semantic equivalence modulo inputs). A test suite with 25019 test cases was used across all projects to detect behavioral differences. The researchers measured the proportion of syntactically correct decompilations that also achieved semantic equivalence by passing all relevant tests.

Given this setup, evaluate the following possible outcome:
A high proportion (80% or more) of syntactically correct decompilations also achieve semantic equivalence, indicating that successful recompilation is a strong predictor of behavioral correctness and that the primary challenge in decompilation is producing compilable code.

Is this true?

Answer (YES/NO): YES